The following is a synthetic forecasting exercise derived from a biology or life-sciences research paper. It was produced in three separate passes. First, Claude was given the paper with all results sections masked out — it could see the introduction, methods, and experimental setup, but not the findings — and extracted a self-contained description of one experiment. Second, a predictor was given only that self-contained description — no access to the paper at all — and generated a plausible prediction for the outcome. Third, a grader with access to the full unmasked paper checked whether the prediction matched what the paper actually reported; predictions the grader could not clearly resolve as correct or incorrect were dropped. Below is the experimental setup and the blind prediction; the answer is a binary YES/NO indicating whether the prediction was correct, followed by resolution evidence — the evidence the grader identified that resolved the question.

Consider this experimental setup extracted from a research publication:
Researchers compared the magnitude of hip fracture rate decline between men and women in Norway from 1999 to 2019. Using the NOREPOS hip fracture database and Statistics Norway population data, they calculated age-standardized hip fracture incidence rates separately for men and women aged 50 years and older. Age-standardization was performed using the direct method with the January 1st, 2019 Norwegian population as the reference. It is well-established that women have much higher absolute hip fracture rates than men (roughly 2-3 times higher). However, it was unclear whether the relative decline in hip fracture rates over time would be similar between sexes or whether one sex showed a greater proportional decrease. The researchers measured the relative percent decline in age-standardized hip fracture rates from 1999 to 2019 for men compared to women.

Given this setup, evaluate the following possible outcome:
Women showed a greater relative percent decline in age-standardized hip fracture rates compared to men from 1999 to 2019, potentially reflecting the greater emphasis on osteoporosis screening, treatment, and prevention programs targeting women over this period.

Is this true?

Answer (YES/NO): YES